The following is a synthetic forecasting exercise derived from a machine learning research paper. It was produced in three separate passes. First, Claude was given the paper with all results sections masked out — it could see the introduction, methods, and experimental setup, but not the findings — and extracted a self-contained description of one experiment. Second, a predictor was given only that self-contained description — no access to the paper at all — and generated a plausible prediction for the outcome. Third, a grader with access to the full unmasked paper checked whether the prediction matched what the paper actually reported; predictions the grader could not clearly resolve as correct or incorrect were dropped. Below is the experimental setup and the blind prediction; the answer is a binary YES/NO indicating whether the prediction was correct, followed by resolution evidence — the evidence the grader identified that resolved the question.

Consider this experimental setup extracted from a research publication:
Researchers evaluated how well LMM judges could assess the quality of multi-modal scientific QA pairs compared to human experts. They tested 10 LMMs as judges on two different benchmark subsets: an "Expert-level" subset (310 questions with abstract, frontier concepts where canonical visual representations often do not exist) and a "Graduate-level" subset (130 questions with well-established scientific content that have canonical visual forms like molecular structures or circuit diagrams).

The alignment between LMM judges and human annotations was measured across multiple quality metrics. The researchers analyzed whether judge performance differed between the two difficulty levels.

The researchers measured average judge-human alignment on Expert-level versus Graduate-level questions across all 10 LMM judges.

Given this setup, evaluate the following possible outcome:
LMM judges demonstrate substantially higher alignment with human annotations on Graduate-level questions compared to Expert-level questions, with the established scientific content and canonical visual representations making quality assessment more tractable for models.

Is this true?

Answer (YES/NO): YES